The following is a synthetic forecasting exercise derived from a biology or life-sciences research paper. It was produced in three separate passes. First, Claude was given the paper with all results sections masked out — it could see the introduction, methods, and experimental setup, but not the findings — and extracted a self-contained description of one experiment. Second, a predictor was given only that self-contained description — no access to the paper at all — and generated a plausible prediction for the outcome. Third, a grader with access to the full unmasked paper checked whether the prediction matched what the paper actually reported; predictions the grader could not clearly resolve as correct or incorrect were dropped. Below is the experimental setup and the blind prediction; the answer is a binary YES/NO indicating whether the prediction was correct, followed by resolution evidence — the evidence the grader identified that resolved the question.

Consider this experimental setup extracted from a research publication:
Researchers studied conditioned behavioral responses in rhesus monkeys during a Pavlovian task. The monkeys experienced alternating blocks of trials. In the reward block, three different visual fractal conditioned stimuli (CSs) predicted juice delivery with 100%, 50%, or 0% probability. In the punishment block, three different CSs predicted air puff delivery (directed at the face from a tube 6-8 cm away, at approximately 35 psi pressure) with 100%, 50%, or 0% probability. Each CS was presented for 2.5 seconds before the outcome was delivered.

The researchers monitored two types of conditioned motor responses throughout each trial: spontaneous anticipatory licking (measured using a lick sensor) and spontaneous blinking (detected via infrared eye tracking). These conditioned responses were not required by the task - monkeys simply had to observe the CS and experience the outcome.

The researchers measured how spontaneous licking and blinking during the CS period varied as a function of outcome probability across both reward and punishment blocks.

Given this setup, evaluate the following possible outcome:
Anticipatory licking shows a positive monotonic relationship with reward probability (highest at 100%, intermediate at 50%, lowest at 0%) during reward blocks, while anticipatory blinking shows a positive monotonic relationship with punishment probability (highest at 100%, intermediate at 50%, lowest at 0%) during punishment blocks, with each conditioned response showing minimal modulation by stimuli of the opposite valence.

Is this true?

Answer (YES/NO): YES